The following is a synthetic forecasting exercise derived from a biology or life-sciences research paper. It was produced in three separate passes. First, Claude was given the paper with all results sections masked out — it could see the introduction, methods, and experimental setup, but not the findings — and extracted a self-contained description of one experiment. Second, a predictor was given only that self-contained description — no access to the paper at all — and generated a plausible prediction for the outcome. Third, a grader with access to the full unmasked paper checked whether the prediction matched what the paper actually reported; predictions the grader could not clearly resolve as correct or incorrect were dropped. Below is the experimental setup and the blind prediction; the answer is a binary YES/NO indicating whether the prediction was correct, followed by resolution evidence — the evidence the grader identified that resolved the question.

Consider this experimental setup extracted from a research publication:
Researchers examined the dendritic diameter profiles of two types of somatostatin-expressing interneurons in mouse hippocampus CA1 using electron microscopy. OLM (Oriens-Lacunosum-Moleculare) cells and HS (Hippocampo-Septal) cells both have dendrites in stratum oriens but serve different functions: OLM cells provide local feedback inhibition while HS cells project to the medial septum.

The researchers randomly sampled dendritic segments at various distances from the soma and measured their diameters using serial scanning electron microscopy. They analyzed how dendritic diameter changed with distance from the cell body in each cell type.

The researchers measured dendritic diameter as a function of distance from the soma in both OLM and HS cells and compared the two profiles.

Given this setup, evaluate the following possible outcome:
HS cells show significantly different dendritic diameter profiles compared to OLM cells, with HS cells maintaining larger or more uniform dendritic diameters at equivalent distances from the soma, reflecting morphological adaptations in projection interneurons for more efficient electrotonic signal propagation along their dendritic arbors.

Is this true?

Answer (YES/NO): NO